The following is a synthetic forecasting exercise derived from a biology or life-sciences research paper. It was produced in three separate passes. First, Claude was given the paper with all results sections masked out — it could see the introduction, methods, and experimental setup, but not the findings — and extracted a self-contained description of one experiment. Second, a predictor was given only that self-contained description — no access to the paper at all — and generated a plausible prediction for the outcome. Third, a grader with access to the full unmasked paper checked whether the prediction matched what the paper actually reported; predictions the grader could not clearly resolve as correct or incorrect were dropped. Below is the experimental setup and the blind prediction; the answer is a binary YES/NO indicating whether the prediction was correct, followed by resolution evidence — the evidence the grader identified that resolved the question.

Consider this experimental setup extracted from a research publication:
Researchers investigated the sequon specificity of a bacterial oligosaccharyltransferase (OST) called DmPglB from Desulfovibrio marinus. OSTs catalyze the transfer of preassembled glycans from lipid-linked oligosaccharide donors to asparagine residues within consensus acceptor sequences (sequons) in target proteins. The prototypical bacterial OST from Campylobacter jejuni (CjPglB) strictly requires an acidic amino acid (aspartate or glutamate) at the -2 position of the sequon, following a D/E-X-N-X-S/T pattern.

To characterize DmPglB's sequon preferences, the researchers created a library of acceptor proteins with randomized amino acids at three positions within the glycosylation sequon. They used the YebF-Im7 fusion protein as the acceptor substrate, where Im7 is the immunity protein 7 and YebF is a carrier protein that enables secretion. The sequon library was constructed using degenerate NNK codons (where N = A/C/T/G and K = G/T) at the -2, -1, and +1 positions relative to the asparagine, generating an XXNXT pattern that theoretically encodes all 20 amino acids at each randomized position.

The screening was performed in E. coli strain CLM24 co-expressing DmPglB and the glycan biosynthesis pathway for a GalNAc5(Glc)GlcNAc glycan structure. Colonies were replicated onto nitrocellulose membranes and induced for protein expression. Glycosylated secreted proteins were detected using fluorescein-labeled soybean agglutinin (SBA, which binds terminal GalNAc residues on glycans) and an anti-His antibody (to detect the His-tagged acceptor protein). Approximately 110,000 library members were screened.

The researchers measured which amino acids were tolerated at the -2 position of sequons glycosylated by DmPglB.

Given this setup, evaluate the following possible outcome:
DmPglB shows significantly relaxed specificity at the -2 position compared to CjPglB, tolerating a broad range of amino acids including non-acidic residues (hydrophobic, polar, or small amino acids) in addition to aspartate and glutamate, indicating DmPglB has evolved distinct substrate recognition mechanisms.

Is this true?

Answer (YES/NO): YES